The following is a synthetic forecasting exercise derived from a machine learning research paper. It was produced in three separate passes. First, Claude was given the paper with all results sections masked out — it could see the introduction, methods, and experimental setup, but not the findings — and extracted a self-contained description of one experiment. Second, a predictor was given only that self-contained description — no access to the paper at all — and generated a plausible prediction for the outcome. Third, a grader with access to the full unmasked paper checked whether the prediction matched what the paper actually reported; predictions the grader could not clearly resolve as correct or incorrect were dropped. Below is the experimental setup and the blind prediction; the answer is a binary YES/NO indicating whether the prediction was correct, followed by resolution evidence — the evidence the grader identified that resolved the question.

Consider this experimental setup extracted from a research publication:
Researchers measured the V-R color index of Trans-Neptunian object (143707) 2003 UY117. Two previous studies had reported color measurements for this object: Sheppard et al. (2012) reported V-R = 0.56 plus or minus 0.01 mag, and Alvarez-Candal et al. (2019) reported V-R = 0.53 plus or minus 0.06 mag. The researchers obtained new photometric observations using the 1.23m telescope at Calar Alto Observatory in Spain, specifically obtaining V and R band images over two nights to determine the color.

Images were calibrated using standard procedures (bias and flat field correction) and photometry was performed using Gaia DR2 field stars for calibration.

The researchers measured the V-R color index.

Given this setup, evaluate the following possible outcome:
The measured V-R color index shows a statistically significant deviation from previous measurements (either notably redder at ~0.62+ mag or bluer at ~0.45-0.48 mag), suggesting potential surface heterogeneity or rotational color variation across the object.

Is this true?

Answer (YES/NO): NO